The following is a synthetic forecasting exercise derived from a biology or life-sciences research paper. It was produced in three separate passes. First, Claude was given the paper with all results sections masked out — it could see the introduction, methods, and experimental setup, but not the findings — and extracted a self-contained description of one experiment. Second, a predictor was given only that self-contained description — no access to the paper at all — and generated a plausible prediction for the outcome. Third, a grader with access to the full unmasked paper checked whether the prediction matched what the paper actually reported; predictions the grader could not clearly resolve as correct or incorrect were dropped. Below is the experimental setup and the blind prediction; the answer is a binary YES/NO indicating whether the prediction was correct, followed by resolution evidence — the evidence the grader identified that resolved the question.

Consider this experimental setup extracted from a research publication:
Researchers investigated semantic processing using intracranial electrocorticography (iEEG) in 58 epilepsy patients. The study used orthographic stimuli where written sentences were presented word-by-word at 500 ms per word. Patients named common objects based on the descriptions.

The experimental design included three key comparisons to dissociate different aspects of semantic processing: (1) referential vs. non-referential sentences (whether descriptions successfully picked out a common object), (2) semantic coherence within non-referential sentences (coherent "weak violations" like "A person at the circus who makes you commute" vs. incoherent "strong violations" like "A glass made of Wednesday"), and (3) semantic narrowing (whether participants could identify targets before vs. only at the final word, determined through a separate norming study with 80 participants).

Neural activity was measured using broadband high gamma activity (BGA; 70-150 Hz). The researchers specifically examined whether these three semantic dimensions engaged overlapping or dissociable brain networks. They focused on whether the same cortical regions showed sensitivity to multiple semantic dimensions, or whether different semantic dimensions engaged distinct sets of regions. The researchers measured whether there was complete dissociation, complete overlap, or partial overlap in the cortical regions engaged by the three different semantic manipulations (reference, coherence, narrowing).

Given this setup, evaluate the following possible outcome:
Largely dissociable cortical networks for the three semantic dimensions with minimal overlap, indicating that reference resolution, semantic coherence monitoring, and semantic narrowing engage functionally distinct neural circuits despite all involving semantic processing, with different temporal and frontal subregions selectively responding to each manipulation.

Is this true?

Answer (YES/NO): NO